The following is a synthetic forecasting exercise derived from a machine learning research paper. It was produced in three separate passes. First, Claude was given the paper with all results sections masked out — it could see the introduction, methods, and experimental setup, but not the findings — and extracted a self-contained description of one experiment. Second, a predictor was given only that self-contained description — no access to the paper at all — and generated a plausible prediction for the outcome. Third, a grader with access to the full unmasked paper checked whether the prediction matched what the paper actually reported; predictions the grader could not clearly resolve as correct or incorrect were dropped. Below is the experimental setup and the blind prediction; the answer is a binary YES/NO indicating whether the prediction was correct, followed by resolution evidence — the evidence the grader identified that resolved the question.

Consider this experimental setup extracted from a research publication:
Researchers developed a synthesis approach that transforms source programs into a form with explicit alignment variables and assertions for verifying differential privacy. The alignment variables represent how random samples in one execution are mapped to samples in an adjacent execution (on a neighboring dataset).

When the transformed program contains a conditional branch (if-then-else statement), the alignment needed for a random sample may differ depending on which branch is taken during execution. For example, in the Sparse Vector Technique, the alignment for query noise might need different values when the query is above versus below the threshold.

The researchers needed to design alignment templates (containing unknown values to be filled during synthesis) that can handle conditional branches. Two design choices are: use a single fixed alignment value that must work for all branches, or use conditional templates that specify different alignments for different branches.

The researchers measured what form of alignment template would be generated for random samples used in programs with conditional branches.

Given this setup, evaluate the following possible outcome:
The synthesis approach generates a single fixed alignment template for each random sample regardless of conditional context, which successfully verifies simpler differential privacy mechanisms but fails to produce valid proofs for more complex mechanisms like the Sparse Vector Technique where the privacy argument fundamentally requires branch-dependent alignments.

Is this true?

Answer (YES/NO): NO